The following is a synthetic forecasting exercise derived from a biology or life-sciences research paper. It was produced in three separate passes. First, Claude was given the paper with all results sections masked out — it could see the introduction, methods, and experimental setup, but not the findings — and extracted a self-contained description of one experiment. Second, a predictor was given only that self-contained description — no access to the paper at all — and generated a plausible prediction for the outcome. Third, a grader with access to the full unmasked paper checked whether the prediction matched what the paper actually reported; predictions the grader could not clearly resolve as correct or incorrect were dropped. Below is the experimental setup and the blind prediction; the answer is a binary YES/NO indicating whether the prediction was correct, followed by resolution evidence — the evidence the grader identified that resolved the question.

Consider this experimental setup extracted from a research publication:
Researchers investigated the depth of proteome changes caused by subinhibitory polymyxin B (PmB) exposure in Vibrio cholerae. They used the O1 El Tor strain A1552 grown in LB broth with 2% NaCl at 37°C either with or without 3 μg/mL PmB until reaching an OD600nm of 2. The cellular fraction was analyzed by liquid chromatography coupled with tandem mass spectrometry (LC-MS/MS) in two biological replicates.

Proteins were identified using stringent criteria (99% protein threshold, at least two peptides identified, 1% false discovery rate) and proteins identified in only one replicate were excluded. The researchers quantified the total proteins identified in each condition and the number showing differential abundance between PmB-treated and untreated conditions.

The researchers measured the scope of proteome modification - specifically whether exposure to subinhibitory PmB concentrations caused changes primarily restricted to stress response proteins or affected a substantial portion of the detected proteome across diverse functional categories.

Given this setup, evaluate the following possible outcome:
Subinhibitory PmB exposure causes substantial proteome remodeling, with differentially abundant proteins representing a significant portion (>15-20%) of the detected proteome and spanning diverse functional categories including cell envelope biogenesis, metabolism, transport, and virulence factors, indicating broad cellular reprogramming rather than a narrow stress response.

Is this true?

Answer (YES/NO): YES